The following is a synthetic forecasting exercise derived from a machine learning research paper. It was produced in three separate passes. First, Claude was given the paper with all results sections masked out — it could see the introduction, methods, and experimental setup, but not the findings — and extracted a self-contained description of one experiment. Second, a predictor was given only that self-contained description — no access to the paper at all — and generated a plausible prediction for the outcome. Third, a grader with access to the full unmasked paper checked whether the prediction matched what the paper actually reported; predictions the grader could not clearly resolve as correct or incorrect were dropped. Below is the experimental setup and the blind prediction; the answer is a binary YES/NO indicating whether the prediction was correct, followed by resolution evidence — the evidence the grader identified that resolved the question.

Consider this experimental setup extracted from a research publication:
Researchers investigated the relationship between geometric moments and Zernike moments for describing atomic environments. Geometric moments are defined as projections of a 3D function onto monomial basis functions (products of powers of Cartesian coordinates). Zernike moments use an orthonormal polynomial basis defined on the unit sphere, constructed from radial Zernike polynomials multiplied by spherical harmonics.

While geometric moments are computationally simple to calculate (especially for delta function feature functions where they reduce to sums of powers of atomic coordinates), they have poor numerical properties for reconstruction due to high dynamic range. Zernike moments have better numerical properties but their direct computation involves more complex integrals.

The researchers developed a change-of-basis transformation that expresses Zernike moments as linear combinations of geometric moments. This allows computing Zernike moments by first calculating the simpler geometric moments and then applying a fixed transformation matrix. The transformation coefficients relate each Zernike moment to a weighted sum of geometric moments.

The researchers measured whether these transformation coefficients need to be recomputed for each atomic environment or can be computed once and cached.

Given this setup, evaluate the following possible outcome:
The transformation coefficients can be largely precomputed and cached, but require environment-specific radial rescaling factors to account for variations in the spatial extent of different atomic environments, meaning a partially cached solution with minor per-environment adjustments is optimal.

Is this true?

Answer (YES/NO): NO